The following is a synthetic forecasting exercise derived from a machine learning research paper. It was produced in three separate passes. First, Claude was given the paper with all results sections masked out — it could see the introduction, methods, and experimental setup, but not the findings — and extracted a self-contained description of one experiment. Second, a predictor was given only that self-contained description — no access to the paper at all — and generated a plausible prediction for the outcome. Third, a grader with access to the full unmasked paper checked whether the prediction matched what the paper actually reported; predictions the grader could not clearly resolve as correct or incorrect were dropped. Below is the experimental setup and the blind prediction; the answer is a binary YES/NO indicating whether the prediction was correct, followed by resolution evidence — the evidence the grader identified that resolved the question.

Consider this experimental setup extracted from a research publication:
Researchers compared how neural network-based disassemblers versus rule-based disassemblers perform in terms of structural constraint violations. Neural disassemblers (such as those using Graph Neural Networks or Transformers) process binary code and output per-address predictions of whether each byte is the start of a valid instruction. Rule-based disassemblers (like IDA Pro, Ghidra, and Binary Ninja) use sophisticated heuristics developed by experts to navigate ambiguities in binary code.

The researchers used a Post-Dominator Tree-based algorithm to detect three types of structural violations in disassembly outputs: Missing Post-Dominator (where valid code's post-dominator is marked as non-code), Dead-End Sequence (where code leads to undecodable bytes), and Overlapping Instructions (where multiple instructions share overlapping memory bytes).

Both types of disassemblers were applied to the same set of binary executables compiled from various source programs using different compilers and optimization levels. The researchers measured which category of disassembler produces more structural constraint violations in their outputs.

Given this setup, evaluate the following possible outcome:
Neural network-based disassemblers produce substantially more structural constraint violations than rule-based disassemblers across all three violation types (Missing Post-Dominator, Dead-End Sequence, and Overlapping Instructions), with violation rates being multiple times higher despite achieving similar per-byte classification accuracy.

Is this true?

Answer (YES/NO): YES